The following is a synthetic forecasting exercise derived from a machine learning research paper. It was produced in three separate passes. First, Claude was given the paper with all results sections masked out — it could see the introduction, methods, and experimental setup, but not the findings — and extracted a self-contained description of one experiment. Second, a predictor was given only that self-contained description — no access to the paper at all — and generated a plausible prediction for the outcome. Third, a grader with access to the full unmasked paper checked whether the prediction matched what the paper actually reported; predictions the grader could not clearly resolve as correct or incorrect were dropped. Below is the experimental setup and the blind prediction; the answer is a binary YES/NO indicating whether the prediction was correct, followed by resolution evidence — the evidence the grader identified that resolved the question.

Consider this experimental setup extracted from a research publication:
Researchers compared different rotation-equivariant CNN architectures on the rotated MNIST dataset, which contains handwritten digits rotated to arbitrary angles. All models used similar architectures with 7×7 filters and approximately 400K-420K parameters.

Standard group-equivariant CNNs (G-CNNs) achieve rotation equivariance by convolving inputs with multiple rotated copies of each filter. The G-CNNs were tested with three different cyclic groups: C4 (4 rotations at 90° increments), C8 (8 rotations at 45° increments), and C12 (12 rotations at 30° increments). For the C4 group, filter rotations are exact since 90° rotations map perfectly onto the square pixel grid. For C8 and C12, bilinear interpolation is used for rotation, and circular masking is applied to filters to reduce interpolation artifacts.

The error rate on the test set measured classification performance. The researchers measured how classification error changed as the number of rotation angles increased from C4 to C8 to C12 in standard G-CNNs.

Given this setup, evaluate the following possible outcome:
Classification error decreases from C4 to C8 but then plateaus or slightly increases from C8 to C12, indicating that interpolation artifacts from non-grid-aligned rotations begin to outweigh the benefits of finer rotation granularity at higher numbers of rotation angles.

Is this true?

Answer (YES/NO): NO